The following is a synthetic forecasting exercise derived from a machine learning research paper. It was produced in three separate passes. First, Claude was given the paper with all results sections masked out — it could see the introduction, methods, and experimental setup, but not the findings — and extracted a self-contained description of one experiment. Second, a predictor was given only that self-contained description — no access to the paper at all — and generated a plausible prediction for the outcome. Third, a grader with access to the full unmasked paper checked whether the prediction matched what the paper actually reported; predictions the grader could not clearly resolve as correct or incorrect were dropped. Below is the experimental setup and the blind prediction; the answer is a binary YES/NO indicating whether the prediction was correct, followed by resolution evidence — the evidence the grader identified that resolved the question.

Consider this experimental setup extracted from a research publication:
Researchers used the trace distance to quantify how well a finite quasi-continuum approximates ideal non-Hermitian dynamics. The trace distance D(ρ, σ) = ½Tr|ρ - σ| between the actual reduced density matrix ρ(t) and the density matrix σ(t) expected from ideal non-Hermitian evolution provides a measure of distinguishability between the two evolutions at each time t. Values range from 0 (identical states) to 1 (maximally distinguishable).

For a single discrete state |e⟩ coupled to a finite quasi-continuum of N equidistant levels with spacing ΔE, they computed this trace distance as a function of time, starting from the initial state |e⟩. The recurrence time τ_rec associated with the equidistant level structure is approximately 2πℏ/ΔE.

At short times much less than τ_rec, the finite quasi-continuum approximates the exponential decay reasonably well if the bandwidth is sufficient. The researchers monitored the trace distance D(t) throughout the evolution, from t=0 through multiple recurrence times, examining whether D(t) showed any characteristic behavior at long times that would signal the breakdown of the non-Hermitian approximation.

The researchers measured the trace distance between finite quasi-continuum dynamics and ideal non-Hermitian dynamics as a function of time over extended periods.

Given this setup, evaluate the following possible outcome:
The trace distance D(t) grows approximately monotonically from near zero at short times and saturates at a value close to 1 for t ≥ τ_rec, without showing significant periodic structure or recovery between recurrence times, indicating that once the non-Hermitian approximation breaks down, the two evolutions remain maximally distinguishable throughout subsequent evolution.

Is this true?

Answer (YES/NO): NO